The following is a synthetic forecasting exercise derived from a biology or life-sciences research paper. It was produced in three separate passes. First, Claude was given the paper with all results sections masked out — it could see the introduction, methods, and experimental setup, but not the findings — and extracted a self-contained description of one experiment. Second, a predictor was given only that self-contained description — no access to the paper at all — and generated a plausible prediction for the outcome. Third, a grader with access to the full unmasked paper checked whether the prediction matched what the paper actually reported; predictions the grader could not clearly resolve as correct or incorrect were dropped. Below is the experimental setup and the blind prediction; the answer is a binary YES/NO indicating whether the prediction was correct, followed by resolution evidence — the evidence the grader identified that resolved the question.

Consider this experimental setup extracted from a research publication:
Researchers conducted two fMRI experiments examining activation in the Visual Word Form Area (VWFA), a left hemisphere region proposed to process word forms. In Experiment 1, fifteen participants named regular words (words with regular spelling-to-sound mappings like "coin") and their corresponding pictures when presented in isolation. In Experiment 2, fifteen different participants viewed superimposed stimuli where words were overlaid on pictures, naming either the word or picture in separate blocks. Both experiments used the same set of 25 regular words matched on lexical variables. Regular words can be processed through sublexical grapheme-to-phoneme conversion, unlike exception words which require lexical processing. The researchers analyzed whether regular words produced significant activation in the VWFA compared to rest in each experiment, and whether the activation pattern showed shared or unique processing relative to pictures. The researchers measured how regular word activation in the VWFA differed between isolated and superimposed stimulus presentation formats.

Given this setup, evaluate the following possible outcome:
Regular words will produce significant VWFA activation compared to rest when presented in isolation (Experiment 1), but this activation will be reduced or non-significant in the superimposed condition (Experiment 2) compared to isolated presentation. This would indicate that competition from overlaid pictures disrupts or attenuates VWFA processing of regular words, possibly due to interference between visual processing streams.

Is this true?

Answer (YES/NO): NO